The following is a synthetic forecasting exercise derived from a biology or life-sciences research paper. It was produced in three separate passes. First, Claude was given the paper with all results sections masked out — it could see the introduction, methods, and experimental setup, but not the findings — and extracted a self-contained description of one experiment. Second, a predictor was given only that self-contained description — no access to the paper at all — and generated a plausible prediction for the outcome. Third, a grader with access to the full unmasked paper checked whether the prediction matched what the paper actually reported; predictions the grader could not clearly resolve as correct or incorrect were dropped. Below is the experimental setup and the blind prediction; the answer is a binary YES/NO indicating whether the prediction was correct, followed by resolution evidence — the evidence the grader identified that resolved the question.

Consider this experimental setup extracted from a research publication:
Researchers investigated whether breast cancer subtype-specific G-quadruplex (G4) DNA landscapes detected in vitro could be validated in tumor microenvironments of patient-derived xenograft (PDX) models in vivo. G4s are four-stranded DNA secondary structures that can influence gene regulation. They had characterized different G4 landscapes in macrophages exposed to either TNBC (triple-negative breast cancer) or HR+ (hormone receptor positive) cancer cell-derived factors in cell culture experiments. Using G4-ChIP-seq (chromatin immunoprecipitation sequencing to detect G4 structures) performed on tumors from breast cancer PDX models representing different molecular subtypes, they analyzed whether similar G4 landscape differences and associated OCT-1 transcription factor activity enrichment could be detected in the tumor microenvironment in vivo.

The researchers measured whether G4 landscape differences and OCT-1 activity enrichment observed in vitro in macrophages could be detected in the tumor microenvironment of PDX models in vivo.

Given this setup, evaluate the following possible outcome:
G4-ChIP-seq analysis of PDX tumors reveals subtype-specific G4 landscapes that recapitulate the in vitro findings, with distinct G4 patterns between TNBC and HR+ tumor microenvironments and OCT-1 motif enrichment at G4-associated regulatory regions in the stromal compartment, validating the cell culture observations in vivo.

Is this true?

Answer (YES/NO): NO